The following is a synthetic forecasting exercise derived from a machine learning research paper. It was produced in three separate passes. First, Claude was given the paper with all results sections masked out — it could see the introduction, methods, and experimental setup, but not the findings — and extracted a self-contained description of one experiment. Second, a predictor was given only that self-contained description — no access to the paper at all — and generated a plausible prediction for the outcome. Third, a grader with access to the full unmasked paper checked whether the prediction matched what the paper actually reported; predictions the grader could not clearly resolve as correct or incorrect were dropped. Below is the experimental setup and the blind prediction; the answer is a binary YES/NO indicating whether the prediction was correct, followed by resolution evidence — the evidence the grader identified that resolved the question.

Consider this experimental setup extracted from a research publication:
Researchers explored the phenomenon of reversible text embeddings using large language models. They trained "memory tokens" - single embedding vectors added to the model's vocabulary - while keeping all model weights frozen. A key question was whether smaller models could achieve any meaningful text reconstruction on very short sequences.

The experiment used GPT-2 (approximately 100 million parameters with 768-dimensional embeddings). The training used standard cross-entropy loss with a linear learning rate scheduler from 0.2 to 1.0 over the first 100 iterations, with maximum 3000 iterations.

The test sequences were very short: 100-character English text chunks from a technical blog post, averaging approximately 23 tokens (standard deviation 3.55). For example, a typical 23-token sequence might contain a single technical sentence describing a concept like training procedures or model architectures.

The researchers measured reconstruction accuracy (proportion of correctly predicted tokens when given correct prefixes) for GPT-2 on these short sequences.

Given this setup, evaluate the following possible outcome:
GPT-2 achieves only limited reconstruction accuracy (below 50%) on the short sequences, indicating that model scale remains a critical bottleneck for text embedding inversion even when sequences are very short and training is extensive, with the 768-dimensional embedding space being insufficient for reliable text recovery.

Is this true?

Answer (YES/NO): NO